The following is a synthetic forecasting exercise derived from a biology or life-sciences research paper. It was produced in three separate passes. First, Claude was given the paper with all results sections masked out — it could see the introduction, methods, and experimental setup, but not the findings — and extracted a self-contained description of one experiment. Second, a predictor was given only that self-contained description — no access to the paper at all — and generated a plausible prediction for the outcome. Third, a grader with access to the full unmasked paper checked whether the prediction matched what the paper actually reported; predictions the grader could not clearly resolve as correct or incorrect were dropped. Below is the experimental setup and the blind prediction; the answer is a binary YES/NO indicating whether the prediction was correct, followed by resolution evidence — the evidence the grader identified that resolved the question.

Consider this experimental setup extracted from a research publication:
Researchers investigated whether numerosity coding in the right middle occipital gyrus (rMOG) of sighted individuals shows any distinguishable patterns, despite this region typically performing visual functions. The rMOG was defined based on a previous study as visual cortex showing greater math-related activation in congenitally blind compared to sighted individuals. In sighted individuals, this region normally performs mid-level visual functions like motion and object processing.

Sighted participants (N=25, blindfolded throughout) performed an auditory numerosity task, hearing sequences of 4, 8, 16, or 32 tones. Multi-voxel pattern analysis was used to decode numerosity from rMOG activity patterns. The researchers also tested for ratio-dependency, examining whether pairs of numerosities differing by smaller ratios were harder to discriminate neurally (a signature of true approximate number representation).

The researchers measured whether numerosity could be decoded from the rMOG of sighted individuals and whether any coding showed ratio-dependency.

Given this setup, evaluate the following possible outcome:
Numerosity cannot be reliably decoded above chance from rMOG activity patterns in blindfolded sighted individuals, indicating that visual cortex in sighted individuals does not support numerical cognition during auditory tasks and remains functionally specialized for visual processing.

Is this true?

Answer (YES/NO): NO